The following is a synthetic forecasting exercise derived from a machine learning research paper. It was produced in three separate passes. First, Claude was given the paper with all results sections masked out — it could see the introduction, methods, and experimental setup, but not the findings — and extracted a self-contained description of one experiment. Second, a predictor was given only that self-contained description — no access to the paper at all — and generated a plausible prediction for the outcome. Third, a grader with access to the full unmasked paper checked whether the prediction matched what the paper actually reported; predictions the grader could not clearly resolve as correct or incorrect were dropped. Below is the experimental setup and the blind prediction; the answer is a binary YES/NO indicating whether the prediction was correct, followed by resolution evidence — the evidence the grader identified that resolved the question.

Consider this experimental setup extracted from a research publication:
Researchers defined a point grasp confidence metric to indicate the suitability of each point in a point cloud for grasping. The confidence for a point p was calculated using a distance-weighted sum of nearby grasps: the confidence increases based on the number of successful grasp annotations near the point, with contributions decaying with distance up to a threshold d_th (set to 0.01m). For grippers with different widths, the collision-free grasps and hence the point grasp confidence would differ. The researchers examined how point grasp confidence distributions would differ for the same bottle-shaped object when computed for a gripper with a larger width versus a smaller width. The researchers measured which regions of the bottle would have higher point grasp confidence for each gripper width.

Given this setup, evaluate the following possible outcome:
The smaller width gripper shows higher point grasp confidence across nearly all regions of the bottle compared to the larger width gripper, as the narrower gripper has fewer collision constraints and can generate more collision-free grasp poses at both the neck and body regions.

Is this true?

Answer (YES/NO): NO